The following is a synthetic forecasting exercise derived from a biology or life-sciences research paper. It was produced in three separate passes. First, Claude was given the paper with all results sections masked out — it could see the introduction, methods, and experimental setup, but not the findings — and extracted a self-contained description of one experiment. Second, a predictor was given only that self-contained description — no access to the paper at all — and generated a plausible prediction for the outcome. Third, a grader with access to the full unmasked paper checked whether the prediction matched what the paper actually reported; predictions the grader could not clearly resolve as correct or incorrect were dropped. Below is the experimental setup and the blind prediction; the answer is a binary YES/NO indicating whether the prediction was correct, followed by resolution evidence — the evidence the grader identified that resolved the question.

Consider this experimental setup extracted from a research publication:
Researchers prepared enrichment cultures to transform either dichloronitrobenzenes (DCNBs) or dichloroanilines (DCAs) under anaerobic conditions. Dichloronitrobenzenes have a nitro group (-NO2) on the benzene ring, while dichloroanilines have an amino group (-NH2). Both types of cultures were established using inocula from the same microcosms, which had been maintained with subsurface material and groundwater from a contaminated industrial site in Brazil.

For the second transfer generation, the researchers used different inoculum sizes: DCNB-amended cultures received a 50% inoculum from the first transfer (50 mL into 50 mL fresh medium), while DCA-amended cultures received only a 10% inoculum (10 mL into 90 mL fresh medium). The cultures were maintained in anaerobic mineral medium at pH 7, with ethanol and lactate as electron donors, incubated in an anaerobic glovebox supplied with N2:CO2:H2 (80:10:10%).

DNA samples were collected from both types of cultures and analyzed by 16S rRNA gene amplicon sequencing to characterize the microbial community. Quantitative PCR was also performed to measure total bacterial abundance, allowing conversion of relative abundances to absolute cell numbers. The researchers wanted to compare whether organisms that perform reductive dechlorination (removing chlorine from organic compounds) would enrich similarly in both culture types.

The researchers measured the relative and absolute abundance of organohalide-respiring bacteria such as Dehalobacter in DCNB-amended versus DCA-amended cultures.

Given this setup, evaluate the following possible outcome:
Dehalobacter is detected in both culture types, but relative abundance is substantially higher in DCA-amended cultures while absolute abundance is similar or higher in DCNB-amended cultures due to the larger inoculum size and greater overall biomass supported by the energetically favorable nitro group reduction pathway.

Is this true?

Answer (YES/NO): NO